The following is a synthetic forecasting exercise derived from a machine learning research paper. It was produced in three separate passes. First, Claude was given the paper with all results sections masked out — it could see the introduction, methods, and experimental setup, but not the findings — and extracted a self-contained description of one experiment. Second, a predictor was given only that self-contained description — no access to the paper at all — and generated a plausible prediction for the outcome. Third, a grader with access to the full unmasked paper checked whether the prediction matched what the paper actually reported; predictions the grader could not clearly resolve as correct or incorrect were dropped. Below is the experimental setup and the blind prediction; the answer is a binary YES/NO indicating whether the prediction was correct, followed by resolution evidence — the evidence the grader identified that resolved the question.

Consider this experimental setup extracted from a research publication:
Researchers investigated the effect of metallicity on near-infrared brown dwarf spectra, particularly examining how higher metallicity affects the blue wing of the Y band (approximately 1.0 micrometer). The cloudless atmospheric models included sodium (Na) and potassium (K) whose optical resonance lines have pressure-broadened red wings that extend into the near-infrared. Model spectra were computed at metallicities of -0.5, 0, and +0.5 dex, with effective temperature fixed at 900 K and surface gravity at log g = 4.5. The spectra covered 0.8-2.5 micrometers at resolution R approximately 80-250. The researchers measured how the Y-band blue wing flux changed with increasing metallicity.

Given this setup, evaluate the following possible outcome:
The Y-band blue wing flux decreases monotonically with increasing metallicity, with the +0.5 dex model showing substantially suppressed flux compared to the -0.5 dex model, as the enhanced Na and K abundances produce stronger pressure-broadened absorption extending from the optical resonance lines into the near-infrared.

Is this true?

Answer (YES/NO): YES